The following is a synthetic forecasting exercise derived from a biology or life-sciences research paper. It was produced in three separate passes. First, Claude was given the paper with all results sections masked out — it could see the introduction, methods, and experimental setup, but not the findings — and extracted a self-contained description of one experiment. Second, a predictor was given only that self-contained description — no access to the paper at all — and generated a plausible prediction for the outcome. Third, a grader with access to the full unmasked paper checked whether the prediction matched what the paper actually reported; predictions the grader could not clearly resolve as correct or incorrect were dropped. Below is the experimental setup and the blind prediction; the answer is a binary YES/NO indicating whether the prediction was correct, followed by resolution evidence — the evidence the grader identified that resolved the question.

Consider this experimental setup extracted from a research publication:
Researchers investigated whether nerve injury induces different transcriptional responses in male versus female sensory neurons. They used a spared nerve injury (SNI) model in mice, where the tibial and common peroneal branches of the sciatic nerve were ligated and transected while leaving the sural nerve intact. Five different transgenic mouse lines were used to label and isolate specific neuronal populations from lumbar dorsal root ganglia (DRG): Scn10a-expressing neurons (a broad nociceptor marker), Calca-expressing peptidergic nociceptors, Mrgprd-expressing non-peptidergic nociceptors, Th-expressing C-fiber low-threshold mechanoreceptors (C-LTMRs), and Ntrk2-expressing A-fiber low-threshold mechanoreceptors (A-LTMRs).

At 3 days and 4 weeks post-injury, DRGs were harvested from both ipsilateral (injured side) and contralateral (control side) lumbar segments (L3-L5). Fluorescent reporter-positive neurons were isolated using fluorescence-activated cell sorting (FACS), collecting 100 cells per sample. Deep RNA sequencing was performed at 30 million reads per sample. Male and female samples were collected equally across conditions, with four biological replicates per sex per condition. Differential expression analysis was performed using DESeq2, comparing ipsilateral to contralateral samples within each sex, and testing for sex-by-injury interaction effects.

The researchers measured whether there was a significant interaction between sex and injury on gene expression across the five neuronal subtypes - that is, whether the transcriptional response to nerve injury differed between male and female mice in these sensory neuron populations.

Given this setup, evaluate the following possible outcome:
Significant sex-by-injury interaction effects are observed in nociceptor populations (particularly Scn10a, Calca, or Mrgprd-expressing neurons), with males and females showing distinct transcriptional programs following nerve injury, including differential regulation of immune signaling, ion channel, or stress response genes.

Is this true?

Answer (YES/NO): NO